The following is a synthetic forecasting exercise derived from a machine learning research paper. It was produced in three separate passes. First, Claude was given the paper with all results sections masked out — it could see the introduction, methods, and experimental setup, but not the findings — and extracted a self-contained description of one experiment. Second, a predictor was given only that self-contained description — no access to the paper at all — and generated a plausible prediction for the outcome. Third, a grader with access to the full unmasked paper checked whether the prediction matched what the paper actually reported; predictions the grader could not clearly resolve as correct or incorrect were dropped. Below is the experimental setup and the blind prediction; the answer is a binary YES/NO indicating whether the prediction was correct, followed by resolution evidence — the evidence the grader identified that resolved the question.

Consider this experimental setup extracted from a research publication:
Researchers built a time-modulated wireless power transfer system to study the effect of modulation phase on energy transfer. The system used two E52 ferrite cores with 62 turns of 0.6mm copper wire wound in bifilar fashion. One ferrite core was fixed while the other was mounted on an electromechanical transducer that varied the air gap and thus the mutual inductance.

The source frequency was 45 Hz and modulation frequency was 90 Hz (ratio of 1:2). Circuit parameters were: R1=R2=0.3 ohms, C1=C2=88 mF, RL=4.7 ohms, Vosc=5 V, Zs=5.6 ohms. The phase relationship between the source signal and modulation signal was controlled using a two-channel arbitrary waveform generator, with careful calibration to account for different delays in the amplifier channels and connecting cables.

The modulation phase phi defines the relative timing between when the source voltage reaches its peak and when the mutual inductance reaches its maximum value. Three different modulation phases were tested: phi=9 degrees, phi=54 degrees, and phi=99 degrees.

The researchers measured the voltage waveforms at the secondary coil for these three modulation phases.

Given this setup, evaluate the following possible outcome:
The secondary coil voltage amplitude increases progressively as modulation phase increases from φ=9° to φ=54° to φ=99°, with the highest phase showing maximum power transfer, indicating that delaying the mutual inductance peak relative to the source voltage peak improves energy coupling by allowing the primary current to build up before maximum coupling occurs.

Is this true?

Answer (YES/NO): YES